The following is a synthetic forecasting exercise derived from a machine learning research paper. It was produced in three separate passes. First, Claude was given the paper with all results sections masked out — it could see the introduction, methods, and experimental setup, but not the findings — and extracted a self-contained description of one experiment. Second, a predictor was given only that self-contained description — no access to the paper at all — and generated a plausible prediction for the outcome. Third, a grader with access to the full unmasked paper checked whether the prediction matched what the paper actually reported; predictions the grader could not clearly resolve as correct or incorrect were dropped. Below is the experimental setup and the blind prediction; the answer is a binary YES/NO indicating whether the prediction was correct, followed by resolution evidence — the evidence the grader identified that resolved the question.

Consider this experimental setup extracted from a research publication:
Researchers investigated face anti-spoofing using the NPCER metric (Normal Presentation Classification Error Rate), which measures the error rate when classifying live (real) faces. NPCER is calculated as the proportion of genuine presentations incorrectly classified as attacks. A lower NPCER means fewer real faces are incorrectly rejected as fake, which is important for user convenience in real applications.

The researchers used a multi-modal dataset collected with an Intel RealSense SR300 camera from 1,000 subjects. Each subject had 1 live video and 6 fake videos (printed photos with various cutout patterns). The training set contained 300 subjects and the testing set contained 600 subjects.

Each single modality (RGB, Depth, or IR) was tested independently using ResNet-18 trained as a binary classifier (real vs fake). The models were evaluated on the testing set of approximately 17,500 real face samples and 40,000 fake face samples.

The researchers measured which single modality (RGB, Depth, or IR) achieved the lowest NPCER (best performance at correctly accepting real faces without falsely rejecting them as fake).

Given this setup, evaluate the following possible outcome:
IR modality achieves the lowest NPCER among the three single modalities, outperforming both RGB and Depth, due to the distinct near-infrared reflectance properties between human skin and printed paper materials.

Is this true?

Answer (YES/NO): YES